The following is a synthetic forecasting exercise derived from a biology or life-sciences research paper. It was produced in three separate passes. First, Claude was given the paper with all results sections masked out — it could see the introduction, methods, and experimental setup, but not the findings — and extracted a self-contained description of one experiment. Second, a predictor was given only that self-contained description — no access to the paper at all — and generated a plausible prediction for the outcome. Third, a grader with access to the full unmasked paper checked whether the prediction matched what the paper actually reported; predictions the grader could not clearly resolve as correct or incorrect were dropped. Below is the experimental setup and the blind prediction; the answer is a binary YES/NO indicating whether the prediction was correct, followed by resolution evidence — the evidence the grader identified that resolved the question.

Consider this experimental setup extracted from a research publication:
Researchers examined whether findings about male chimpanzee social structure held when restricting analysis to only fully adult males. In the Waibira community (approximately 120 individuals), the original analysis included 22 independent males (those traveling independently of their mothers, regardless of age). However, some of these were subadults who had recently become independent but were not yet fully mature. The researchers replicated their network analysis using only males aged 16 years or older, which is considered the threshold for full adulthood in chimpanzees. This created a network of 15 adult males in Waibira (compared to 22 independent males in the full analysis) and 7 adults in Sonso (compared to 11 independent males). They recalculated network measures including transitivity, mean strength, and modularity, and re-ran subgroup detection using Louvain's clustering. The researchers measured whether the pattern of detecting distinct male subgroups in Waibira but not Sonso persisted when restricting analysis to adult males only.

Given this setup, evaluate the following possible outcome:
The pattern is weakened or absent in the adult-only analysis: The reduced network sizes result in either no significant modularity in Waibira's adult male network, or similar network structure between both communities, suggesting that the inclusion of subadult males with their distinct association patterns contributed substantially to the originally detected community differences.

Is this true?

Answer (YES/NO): NO